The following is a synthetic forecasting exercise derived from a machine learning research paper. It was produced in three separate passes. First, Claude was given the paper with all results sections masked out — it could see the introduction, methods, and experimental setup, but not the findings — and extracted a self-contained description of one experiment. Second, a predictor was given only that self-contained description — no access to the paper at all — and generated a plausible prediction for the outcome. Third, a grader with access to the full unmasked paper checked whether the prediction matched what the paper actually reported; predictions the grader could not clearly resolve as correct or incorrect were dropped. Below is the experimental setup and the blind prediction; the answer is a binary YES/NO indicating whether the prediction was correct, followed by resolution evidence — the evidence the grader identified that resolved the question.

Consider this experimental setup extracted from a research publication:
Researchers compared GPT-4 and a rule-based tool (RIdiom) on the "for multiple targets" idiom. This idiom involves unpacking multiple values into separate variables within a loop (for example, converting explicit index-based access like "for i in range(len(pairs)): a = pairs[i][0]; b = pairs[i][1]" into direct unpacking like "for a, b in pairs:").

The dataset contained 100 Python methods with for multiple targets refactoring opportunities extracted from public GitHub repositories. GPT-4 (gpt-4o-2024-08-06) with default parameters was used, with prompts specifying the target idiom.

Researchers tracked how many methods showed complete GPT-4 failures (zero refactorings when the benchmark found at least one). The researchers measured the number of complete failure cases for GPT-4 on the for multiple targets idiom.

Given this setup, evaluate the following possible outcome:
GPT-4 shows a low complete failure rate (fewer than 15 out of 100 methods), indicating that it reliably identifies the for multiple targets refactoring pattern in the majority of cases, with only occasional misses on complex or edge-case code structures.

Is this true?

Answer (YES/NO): YES